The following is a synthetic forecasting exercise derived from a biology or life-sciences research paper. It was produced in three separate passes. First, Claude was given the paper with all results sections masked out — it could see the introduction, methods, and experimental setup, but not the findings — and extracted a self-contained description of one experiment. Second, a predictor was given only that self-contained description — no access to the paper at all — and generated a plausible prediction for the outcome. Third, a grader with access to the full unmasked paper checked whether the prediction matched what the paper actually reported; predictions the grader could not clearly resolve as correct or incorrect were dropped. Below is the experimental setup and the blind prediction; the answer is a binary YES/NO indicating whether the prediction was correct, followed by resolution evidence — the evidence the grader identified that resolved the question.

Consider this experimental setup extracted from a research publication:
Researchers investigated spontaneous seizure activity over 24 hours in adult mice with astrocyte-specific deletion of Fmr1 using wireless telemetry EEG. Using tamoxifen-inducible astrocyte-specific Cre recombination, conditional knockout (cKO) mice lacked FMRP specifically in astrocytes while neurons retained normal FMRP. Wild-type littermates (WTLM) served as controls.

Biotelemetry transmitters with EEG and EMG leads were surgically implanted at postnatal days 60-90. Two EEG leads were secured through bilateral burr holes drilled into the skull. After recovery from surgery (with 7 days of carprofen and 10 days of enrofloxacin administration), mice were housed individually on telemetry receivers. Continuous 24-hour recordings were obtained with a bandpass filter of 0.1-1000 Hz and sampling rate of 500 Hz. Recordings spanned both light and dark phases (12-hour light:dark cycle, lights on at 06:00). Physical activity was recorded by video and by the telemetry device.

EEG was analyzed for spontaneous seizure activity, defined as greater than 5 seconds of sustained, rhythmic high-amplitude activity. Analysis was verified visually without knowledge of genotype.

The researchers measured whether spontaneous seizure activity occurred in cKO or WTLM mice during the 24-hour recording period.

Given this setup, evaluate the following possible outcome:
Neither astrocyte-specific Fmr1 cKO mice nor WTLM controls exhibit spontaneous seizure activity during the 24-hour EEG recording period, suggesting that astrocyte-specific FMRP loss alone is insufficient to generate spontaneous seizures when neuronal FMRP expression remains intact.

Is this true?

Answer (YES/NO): YES